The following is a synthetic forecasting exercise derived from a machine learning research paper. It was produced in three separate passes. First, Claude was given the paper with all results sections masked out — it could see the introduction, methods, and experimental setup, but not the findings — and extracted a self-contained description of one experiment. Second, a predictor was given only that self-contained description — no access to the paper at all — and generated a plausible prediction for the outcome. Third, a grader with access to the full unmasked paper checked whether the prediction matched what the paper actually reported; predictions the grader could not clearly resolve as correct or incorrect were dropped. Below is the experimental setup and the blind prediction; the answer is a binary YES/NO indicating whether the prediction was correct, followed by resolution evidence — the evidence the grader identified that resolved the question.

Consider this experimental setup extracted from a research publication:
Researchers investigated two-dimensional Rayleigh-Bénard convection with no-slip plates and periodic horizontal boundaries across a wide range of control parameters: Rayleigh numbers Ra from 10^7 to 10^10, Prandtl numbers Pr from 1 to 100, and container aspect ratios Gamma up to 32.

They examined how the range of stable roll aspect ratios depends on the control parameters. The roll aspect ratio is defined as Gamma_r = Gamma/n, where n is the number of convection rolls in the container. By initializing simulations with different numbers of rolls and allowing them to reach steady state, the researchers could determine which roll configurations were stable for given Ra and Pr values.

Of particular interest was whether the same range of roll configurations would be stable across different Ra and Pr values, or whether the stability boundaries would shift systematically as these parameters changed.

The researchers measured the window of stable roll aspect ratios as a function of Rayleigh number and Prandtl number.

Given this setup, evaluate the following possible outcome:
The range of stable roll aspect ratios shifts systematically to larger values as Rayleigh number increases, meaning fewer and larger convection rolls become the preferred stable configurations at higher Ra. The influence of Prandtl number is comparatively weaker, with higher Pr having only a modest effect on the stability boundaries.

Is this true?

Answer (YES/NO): NO